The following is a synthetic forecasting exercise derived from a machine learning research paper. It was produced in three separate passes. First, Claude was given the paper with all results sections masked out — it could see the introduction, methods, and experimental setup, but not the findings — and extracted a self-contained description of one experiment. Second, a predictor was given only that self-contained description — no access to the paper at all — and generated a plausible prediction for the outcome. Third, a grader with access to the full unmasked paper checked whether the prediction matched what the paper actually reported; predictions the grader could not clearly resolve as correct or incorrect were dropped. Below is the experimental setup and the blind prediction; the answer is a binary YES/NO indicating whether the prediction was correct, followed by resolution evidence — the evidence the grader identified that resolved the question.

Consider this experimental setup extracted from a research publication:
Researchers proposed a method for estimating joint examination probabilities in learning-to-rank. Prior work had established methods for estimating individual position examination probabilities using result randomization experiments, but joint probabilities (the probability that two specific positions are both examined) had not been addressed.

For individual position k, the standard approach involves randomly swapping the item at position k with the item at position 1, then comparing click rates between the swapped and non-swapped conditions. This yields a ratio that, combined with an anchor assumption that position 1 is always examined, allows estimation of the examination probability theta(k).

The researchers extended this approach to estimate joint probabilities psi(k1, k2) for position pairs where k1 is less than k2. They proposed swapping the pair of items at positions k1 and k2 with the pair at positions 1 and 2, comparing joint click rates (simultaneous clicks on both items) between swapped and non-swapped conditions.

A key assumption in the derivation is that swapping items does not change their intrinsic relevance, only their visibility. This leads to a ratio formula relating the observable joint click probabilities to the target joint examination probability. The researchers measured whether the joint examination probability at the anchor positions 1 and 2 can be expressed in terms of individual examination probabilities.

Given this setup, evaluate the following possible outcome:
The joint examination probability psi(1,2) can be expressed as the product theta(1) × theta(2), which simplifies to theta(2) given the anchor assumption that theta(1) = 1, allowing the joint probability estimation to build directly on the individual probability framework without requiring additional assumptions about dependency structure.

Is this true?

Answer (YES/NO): NO